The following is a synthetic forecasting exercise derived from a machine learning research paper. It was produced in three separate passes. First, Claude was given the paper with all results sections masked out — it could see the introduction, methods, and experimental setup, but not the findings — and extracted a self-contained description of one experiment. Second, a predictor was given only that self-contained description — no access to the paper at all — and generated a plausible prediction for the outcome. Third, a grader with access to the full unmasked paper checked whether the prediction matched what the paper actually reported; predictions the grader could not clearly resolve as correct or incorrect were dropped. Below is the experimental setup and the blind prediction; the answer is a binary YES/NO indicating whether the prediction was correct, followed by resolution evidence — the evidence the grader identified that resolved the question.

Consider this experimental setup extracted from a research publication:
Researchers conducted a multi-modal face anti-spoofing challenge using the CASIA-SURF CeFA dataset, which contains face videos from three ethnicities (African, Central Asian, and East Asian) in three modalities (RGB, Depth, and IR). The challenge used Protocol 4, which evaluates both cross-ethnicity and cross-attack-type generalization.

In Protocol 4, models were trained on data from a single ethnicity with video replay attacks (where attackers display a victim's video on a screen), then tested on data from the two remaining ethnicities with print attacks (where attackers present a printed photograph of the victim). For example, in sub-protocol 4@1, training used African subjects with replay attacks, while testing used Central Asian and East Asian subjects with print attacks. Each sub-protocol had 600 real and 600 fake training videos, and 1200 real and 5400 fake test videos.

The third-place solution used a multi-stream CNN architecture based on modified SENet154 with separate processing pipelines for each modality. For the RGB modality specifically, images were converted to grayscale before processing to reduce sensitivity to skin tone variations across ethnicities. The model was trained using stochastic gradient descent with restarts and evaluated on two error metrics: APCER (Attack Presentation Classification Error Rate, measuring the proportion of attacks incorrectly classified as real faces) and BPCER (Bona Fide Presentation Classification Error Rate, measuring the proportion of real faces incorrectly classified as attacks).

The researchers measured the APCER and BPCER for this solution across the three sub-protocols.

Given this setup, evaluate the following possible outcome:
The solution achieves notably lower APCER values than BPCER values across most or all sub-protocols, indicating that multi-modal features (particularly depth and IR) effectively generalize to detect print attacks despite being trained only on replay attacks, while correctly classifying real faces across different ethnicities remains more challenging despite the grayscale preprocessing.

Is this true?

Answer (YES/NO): NO